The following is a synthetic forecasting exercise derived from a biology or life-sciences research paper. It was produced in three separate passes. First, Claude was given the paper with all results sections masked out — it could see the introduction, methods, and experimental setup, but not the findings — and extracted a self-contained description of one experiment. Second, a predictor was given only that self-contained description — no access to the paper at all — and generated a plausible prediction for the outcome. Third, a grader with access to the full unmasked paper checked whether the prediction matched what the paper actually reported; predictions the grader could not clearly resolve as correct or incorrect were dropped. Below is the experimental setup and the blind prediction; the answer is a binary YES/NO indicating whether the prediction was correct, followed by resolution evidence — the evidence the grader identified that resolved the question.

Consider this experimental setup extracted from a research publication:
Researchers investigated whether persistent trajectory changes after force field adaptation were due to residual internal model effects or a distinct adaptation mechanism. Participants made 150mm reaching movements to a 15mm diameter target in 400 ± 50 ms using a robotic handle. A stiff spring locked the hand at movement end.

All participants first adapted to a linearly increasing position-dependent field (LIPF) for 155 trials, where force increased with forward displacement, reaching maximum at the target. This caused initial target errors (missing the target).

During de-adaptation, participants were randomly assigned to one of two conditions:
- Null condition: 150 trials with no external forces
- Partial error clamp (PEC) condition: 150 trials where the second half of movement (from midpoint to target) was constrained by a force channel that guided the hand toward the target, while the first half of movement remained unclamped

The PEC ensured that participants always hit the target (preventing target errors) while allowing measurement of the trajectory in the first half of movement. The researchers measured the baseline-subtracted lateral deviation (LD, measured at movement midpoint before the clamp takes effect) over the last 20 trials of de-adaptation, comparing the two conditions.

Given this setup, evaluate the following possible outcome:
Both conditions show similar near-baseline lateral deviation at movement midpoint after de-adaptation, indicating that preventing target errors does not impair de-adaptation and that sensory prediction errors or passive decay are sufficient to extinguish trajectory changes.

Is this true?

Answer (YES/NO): NO